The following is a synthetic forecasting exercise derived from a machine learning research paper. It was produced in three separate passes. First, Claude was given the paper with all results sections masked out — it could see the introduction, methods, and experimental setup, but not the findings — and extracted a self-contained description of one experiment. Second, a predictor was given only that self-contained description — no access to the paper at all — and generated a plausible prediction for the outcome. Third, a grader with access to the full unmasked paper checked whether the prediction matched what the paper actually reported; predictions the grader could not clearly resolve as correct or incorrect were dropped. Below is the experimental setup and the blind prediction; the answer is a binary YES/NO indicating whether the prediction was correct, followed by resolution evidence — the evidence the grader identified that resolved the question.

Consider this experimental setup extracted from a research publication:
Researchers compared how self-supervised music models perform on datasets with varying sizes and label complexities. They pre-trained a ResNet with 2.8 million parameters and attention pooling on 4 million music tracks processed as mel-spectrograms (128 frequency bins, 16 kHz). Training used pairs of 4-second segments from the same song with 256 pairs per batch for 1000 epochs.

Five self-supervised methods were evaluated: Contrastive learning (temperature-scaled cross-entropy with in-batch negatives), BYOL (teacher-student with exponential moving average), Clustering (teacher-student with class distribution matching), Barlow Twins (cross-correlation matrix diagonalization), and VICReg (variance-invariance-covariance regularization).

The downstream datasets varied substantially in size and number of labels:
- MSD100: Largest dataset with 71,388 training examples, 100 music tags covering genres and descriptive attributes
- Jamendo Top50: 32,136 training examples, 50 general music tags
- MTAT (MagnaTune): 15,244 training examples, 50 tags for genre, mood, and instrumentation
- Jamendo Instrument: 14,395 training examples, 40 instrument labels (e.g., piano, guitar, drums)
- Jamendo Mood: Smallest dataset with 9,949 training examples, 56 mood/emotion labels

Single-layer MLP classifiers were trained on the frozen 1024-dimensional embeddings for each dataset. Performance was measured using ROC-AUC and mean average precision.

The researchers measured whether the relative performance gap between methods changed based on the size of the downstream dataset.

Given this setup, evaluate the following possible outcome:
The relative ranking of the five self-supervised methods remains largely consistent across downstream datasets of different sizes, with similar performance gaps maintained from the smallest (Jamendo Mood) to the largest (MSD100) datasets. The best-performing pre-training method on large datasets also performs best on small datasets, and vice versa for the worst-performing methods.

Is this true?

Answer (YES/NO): NO